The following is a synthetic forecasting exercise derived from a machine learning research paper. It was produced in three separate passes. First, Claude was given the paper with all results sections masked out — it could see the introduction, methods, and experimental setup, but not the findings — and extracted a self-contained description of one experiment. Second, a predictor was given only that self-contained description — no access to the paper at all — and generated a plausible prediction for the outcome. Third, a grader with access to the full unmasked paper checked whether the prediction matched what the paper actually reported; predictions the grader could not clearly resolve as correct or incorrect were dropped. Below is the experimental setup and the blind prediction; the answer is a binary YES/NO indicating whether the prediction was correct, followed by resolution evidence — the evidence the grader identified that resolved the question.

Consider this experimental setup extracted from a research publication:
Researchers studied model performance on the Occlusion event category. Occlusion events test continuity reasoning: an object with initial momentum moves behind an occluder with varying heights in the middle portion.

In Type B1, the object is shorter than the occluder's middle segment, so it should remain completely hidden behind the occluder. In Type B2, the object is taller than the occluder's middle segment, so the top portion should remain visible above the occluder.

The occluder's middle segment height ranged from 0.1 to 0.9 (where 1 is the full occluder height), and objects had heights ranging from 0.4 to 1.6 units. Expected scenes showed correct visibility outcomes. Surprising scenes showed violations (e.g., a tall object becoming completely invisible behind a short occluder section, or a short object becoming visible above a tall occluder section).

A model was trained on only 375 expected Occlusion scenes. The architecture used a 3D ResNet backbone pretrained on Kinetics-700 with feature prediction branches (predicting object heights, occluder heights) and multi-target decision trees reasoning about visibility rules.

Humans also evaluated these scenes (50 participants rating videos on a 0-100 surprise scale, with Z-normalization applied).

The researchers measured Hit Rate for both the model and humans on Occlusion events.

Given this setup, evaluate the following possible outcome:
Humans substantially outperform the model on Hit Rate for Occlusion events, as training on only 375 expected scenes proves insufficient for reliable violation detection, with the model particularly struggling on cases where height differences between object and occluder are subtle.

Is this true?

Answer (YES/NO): NO